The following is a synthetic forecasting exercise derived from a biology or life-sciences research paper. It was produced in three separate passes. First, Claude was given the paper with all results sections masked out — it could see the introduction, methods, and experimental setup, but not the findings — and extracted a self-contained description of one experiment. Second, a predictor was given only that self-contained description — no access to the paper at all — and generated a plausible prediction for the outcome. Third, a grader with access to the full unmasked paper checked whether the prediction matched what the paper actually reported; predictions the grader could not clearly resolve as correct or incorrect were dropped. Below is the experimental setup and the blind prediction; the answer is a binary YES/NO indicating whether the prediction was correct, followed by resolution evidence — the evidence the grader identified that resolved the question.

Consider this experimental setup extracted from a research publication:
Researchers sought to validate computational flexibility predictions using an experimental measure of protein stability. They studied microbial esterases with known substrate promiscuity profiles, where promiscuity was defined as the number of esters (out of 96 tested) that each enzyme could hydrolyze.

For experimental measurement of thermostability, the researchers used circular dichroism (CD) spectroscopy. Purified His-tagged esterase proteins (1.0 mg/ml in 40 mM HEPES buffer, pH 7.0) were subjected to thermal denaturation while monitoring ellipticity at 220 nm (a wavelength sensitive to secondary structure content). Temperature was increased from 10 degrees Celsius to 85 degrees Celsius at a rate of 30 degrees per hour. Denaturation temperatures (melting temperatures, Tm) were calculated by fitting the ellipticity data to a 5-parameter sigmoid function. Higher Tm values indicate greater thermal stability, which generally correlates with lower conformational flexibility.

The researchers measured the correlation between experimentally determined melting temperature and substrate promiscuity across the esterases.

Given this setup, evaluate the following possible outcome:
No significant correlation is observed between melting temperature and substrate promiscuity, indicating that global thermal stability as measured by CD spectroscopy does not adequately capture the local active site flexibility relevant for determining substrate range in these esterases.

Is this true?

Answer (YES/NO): NO